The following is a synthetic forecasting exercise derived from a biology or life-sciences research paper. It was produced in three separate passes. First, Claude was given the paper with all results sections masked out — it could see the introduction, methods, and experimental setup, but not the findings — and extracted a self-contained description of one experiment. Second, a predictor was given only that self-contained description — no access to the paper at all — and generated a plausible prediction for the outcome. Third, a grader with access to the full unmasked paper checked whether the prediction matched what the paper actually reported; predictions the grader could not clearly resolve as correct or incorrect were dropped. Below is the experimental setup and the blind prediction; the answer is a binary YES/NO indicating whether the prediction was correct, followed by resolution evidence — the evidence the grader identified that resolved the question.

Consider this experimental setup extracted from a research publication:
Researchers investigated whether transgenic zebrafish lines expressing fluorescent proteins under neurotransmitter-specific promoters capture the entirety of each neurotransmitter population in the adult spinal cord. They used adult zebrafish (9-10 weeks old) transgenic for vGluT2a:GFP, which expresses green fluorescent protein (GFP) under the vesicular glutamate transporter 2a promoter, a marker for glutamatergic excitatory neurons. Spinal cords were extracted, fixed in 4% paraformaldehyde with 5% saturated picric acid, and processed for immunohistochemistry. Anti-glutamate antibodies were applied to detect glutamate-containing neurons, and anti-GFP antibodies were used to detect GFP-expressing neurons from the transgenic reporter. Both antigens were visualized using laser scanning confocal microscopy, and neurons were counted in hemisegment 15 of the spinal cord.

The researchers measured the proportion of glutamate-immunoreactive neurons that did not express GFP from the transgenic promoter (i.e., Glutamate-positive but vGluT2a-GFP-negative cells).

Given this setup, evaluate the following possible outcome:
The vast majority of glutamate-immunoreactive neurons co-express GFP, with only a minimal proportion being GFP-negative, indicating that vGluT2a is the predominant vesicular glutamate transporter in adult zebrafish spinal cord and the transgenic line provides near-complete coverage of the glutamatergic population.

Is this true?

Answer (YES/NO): NO